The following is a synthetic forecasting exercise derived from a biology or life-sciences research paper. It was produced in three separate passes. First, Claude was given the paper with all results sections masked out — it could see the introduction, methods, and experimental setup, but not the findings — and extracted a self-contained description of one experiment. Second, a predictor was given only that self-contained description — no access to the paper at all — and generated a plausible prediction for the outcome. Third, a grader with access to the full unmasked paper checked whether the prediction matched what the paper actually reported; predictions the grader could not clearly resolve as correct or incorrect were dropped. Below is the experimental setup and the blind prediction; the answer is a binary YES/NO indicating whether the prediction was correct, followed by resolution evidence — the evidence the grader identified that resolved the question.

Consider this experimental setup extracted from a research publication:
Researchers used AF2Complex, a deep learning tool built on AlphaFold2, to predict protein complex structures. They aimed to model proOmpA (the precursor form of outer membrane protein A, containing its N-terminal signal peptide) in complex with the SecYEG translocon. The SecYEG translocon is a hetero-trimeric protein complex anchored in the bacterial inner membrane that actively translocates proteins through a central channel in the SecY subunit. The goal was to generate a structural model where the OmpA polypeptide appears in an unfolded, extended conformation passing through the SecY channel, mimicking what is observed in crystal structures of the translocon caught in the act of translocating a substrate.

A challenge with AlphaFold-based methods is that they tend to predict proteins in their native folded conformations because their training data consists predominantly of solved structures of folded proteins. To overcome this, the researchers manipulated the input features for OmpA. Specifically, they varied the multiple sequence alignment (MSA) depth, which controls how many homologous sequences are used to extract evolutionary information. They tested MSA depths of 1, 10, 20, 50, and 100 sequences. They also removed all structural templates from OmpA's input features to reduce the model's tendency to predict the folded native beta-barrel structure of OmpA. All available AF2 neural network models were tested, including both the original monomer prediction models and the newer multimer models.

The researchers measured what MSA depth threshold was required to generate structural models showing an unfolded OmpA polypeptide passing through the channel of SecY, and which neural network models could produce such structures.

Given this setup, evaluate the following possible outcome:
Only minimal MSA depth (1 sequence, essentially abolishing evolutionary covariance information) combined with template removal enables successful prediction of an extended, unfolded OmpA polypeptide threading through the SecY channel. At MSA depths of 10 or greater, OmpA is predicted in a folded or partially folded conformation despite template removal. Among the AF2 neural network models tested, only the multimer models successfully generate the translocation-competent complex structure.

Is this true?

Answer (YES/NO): NO